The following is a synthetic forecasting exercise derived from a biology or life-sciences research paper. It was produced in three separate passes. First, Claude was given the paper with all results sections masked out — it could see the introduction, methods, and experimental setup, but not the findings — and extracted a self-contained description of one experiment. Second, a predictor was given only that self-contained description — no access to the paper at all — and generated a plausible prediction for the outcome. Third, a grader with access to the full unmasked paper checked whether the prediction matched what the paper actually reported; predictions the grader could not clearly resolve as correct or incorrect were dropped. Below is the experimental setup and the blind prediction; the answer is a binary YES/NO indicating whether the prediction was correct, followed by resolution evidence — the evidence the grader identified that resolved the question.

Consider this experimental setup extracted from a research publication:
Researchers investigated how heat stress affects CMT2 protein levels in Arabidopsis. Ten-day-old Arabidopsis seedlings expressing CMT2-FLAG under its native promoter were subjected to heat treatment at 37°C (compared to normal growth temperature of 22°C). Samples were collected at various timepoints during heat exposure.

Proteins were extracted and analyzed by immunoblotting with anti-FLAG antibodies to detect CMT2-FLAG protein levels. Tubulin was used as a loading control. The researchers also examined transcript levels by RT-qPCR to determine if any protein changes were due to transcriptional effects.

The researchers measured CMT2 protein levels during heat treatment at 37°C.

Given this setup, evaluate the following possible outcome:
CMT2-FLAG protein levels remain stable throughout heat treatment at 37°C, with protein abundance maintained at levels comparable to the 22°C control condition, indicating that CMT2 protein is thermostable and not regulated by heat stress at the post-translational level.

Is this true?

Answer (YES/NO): NO